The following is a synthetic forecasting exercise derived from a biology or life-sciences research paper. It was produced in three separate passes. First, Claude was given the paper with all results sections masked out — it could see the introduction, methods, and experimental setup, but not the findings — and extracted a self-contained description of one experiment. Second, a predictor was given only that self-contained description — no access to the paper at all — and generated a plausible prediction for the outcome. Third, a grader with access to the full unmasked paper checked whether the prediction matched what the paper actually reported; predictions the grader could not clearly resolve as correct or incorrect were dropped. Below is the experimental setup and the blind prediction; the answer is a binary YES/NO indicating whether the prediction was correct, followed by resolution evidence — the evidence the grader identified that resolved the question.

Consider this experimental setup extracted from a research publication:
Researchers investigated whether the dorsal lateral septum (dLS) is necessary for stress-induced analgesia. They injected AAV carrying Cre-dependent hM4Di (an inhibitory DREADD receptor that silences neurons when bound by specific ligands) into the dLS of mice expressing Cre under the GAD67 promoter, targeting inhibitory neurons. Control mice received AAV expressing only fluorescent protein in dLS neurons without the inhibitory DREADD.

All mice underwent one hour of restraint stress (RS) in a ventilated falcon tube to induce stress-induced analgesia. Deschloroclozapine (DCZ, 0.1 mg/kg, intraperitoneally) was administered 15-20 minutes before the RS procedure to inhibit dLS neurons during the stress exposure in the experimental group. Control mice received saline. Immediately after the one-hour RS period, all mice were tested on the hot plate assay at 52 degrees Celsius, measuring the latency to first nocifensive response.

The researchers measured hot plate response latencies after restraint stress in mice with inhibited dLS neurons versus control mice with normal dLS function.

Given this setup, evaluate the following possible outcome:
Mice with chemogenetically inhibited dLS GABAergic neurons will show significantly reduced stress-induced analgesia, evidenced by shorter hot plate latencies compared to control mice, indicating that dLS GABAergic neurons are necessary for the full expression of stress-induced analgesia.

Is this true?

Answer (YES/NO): YES